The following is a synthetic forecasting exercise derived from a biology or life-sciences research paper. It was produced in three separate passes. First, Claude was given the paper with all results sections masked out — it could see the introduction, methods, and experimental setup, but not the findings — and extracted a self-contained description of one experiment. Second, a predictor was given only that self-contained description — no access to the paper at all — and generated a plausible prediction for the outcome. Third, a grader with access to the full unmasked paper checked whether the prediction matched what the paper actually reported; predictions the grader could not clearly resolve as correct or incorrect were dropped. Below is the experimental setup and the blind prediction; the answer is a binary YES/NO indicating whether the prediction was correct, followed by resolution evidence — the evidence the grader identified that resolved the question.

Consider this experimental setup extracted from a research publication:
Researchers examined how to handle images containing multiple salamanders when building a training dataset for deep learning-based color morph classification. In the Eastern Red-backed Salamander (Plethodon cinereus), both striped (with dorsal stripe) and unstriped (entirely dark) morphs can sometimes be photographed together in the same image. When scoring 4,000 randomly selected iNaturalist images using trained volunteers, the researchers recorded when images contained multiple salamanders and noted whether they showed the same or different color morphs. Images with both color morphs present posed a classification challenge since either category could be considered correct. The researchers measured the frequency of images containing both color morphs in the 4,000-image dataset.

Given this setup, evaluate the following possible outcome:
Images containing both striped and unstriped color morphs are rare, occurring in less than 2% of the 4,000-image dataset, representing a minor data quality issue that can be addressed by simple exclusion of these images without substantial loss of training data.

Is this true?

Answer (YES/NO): YES